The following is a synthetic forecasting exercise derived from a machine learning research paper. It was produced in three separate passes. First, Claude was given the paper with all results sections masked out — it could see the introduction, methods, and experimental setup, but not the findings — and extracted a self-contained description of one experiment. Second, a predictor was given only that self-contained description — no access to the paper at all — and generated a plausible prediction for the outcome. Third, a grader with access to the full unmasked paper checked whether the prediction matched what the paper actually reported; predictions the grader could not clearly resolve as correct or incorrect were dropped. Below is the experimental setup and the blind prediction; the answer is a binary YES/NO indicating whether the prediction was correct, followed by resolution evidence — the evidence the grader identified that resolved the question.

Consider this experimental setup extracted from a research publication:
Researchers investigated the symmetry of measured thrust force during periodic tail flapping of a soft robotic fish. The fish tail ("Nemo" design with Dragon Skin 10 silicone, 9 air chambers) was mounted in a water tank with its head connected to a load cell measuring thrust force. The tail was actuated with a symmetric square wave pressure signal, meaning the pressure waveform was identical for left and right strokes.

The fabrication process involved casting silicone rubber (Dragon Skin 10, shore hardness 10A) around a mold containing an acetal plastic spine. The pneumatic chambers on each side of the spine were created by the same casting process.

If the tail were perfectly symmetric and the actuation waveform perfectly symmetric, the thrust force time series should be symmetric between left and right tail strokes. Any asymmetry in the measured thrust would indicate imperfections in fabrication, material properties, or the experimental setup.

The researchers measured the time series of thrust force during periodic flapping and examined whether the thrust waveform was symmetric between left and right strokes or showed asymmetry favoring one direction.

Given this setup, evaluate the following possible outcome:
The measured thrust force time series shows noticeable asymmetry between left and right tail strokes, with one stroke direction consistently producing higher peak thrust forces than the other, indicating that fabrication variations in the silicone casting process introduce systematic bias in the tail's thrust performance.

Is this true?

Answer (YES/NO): YES